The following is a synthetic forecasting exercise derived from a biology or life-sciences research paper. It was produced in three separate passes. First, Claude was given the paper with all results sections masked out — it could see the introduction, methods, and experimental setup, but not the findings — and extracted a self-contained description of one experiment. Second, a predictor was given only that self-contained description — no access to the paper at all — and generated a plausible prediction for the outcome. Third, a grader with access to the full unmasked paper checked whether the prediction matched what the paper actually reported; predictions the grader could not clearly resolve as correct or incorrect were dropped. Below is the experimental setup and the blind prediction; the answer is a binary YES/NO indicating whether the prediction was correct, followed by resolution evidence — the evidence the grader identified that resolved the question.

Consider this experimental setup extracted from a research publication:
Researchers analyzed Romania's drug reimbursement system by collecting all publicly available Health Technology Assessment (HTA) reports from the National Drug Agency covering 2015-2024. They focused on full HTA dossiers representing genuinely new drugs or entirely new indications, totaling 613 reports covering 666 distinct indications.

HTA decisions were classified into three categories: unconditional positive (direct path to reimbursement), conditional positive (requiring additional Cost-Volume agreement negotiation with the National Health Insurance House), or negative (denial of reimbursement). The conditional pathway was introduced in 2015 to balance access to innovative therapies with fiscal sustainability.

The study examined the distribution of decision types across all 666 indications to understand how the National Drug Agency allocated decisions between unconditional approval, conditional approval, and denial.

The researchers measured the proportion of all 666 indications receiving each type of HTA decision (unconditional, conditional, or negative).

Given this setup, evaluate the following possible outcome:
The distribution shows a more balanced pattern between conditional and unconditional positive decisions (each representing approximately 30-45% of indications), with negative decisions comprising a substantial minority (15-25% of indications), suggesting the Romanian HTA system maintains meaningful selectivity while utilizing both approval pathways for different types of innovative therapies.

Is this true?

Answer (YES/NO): NO